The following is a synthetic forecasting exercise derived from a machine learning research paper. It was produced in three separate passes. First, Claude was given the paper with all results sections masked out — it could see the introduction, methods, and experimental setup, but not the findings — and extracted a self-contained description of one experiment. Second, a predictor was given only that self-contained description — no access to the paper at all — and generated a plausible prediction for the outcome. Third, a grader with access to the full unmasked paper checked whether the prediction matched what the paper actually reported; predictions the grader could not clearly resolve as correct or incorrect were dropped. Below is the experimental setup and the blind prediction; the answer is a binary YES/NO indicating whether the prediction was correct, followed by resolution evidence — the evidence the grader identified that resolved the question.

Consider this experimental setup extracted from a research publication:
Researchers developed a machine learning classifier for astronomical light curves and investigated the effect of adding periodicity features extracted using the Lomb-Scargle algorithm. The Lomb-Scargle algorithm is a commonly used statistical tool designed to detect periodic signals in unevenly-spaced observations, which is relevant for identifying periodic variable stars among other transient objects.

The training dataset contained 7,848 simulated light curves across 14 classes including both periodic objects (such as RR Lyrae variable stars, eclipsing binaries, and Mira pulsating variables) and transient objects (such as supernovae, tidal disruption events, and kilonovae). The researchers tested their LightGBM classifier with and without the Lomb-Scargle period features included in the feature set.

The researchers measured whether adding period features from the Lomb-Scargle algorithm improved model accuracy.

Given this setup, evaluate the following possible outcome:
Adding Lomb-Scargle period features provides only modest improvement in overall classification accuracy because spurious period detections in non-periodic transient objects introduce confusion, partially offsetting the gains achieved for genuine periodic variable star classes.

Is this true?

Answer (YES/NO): NO